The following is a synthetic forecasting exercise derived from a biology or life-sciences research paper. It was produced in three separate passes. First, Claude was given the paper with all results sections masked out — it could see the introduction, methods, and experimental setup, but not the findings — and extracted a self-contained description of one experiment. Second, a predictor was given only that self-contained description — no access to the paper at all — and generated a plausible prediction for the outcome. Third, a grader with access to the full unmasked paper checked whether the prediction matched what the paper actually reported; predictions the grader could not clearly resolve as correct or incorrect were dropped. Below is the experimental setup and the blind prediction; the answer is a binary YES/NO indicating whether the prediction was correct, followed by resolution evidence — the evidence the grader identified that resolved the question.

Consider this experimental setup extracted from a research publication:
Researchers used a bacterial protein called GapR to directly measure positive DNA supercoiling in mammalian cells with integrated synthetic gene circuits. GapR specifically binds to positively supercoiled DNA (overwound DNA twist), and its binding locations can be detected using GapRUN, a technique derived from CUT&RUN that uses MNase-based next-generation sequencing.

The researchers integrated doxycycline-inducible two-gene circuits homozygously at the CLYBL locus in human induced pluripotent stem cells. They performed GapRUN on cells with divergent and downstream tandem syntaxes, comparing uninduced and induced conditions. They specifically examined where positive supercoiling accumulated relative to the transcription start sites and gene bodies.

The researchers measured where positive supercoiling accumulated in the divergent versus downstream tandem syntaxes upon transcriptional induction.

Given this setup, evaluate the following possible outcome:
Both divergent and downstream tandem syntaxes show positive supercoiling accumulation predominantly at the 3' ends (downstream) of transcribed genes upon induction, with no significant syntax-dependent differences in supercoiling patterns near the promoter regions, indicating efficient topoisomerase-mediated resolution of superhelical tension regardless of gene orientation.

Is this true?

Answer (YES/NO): NO